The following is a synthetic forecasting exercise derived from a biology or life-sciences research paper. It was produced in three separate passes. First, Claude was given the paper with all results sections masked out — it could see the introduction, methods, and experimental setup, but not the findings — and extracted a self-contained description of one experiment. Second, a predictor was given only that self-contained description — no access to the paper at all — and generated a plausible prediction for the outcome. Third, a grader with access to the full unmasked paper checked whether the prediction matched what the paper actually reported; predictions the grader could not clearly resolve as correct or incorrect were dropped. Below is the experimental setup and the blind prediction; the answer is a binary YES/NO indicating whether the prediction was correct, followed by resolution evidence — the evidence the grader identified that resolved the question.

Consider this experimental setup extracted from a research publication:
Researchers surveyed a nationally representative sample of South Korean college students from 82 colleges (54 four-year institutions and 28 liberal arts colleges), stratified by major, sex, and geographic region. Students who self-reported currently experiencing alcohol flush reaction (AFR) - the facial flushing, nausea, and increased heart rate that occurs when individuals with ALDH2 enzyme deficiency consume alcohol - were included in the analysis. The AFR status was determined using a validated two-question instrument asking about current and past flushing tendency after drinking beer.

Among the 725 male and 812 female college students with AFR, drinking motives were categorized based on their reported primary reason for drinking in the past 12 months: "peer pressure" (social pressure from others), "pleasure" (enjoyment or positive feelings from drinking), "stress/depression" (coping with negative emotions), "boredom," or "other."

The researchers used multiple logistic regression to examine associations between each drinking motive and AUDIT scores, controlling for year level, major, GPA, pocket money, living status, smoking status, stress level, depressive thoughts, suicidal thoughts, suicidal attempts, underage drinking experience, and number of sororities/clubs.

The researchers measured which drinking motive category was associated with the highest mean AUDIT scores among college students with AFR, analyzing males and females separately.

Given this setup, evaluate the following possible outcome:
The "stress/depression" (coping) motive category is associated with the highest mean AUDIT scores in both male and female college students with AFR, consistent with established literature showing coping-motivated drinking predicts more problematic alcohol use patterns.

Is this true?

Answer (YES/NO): NO